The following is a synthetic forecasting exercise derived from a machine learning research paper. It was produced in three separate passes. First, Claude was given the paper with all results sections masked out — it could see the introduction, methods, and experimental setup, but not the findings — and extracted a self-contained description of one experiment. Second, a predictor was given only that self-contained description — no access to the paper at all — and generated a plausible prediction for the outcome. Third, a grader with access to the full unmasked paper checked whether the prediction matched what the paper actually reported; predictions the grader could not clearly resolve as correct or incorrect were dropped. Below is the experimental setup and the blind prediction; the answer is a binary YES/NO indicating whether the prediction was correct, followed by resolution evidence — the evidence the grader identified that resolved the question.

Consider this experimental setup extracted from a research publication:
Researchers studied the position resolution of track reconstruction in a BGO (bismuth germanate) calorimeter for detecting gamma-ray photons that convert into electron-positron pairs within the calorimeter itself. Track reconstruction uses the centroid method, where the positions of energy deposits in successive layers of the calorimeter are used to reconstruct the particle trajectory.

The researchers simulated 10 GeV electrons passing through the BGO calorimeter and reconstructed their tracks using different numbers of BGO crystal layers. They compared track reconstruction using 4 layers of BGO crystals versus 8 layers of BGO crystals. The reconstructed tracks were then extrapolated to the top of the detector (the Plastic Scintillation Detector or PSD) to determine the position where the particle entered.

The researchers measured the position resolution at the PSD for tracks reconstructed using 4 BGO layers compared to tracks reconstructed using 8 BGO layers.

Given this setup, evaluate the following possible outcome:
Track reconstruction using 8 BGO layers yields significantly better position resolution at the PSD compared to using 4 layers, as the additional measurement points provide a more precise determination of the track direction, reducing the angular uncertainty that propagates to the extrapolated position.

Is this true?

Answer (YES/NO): YES